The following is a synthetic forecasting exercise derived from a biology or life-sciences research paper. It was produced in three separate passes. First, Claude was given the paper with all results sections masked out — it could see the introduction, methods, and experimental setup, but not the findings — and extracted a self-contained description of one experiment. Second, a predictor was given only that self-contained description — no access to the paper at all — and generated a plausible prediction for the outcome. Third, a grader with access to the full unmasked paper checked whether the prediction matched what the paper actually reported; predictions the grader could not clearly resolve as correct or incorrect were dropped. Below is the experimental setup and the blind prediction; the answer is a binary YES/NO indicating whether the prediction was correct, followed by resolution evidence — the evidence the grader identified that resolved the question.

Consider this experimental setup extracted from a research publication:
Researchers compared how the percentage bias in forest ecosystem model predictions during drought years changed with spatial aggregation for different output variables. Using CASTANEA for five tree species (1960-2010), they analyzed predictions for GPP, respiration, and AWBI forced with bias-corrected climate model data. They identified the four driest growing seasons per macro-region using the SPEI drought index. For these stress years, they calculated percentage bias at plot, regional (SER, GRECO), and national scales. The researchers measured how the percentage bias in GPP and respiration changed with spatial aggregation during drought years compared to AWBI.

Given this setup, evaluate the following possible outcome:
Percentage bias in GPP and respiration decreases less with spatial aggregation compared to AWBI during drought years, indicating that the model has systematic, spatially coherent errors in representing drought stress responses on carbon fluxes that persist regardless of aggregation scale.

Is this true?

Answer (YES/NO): YES